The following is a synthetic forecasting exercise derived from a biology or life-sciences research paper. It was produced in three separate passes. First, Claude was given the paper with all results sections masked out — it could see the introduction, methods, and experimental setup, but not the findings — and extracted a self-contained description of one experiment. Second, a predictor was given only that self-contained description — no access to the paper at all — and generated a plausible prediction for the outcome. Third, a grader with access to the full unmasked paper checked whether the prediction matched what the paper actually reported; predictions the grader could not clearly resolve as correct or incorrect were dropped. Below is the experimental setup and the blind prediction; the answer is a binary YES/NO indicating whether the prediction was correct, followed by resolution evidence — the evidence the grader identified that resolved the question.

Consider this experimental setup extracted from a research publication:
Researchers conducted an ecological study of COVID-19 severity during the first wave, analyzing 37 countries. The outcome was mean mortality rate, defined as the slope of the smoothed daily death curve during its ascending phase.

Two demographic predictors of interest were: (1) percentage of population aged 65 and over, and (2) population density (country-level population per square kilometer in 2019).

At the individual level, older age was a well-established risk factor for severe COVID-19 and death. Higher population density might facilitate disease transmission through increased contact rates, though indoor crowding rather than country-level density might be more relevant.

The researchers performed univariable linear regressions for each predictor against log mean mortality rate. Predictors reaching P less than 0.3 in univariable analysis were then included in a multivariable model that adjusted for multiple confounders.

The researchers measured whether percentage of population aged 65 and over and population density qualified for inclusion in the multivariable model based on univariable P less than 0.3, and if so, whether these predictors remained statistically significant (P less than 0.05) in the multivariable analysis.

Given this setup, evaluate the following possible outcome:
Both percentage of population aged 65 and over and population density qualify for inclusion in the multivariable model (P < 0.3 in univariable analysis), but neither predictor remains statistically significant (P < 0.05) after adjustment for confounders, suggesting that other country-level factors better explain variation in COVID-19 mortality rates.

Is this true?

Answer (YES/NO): YES